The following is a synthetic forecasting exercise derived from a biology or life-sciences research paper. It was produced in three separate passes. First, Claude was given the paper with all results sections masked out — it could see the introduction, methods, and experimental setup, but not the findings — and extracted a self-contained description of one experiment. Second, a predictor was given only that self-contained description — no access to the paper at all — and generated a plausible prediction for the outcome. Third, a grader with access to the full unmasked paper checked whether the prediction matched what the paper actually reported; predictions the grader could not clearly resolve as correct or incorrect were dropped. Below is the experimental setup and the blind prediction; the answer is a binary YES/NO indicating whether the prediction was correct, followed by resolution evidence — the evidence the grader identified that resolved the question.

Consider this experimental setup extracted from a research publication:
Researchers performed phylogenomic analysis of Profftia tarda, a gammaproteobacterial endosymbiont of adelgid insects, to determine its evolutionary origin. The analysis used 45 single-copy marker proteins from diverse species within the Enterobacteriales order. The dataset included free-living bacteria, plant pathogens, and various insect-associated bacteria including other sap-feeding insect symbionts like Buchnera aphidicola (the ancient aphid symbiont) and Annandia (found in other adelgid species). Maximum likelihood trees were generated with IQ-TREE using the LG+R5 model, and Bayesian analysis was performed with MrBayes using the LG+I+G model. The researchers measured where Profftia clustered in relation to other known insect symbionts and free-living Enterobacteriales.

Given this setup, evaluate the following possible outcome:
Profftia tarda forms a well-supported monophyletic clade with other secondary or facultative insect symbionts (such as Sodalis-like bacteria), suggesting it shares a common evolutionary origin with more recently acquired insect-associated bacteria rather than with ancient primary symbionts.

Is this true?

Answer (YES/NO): NO